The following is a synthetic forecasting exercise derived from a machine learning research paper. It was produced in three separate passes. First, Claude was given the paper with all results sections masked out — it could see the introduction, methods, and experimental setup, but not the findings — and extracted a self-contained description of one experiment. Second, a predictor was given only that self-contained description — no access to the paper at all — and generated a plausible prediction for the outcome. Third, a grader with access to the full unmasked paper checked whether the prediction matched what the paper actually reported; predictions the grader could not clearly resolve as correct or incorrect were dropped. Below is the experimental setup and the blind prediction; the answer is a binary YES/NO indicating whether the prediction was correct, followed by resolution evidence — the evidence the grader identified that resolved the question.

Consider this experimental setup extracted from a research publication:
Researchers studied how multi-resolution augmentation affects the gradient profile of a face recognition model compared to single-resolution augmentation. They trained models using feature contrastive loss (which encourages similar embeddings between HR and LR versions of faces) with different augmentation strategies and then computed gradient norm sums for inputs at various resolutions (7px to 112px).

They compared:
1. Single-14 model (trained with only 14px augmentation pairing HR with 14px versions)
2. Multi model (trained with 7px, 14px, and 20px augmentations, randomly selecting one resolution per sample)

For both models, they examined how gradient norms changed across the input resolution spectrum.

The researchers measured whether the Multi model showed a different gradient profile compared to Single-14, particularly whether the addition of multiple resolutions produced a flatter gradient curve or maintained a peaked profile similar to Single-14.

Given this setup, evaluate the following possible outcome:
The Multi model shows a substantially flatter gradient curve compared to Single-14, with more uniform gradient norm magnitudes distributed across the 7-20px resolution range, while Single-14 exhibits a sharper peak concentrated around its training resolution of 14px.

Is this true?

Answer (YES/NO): NO